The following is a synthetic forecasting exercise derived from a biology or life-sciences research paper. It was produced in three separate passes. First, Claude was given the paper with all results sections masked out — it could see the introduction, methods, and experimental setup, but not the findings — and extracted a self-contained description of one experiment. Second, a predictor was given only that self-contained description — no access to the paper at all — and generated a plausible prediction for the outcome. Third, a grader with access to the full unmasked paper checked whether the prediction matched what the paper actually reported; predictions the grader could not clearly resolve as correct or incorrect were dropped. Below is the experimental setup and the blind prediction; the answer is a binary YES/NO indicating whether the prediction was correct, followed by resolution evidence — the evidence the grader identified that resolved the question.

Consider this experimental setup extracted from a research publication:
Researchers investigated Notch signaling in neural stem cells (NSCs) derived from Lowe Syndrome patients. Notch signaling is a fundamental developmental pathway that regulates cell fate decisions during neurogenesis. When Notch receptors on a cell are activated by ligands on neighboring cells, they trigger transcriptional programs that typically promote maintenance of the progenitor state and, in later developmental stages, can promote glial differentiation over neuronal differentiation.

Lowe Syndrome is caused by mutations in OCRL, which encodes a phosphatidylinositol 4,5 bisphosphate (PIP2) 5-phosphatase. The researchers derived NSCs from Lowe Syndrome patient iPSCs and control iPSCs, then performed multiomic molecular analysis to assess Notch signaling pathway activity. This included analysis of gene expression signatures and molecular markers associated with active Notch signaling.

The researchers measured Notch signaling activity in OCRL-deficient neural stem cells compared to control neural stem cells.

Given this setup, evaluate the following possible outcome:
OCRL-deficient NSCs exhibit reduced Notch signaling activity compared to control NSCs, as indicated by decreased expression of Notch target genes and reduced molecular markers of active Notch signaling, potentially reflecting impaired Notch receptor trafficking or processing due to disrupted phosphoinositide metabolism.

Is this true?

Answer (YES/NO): NO